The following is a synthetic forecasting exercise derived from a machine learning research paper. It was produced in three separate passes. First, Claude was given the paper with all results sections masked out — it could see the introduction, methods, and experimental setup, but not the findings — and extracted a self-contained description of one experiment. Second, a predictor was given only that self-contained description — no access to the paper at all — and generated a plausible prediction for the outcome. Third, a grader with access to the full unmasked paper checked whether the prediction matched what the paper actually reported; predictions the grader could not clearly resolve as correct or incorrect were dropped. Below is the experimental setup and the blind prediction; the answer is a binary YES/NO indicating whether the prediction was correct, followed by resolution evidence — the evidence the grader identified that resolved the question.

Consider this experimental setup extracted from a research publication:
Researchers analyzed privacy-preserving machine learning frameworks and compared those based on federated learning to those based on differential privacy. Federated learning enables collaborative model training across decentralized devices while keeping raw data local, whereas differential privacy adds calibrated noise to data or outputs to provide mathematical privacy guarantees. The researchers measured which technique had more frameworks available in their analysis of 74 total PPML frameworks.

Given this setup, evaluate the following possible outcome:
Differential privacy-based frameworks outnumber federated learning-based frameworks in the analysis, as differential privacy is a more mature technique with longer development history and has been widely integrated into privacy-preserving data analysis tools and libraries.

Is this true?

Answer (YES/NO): NO